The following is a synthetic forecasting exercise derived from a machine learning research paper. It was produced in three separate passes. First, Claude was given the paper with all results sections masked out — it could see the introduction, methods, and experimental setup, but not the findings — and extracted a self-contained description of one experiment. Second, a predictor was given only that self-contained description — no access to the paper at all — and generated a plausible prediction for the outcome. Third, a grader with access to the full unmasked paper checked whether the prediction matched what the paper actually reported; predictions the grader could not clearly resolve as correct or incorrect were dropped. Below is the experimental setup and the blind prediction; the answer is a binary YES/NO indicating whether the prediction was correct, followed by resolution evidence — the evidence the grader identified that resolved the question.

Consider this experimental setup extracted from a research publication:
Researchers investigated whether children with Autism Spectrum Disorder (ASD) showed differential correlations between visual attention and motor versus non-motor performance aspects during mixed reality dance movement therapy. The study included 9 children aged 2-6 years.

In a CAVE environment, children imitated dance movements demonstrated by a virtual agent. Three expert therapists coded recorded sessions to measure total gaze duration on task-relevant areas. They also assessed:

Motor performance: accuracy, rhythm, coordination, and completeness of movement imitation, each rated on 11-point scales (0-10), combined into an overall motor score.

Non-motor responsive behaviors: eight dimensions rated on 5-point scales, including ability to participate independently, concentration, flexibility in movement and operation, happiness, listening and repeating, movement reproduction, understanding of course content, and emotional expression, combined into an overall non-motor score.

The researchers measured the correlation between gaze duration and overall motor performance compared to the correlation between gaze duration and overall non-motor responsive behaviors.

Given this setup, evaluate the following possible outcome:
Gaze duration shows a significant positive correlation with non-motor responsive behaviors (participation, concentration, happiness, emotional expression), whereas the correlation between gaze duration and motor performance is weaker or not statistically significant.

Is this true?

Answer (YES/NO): NO